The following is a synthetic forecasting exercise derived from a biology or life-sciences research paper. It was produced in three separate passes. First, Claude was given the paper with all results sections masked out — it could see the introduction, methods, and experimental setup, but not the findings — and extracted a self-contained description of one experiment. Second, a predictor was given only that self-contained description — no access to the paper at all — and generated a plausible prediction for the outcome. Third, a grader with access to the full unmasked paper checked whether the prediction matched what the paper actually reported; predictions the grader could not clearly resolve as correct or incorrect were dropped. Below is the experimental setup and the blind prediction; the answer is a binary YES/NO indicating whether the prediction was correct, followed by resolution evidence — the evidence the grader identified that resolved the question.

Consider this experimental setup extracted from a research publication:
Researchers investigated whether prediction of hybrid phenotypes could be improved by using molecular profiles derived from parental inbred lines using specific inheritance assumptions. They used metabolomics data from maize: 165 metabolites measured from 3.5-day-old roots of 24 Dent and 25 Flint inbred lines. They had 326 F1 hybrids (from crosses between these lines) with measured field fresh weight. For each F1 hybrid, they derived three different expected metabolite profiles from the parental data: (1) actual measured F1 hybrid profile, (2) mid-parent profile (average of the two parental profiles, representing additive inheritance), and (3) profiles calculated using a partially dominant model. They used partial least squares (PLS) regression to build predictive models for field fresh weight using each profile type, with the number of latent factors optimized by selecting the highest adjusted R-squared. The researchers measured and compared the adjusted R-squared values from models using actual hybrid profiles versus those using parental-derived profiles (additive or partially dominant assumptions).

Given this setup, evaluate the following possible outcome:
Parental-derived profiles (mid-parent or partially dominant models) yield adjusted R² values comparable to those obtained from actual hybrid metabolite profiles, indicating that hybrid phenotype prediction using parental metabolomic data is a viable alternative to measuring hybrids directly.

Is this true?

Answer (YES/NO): YES